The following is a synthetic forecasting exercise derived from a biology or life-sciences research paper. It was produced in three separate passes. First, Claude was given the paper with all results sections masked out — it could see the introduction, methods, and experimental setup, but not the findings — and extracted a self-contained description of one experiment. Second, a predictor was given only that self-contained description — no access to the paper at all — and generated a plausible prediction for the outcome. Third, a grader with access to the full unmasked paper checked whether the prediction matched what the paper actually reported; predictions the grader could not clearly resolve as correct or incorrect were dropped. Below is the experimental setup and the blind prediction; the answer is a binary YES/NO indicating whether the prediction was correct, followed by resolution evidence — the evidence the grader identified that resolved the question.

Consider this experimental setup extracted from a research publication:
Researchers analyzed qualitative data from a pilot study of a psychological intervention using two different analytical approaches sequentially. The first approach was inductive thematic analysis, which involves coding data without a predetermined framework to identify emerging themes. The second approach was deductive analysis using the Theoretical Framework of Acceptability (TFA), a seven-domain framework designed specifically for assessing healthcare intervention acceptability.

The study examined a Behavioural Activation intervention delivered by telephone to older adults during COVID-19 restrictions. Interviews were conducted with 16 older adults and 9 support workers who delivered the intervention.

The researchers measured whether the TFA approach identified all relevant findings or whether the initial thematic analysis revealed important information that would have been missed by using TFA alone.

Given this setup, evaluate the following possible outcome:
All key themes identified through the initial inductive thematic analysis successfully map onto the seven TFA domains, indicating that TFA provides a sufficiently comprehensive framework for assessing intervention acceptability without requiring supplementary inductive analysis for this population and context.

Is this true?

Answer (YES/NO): NO